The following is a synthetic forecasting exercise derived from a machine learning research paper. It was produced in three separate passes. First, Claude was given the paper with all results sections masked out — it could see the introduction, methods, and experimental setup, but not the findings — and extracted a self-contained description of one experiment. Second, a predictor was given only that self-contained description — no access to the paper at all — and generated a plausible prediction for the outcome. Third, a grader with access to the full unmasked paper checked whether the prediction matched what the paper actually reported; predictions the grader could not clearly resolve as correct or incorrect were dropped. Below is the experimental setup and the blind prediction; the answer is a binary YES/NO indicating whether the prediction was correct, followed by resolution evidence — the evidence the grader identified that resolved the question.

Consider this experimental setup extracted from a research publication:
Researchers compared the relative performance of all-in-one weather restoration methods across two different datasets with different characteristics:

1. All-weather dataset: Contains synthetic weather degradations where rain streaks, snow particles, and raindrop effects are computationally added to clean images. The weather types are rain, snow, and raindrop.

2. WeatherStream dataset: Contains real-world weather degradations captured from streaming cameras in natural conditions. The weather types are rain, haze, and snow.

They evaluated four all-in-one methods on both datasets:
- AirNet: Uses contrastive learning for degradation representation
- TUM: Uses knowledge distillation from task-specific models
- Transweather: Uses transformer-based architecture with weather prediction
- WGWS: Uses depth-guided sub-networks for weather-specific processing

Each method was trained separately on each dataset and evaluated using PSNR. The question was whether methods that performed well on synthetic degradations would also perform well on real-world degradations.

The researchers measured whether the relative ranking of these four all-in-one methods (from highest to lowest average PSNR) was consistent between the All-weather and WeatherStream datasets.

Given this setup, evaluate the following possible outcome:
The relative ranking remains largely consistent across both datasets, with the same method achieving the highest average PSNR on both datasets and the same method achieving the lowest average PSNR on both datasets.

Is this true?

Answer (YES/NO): YES